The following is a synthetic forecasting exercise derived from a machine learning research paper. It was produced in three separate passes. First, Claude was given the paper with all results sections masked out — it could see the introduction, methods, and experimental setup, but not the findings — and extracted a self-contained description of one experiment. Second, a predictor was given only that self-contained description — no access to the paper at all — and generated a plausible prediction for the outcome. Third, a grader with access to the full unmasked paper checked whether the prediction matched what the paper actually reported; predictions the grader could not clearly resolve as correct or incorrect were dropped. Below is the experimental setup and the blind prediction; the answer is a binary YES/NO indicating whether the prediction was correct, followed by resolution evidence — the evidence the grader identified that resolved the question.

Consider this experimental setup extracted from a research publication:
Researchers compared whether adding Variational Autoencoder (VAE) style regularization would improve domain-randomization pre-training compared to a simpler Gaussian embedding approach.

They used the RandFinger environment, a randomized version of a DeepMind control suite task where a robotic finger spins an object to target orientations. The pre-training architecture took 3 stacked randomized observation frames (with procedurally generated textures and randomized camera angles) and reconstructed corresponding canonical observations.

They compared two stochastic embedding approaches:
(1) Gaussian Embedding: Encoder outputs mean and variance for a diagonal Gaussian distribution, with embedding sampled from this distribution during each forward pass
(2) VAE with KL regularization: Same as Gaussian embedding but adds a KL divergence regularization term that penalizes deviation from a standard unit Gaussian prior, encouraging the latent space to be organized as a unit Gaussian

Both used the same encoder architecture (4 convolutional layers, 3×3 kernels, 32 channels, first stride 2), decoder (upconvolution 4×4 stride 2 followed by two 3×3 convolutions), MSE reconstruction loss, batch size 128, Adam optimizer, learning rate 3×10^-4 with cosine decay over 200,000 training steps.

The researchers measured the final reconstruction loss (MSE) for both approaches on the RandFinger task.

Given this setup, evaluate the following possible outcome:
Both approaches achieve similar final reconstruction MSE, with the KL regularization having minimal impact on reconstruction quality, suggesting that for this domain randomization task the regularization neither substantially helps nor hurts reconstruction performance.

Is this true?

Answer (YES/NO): NO